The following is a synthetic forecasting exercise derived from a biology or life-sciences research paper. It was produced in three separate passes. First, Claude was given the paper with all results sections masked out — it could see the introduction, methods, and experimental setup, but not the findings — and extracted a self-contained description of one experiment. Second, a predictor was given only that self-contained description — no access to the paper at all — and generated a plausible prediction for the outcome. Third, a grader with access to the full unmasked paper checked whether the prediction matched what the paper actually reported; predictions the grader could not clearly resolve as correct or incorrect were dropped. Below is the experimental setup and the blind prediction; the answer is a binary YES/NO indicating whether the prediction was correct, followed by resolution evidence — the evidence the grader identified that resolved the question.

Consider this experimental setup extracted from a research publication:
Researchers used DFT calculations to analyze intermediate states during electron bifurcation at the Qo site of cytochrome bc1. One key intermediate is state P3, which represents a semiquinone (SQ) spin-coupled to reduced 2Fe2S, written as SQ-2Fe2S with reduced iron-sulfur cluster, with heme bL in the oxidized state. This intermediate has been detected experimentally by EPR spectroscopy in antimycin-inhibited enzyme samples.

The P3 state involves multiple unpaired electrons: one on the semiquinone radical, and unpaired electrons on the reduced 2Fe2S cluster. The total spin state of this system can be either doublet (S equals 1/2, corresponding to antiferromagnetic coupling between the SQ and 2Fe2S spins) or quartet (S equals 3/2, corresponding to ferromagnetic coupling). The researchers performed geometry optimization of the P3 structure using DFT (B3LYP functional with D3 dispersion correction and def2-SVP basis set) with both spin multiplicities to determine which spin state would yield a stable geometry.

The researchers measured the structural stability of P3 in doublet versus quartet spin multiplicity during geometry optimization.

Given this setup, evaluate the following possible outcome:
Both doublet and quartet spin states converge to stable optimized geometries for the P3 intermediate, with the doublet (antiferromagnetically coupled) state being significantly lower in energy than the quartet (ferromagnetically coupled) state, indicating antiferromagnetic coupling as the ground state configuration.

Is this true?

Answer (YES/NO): NO